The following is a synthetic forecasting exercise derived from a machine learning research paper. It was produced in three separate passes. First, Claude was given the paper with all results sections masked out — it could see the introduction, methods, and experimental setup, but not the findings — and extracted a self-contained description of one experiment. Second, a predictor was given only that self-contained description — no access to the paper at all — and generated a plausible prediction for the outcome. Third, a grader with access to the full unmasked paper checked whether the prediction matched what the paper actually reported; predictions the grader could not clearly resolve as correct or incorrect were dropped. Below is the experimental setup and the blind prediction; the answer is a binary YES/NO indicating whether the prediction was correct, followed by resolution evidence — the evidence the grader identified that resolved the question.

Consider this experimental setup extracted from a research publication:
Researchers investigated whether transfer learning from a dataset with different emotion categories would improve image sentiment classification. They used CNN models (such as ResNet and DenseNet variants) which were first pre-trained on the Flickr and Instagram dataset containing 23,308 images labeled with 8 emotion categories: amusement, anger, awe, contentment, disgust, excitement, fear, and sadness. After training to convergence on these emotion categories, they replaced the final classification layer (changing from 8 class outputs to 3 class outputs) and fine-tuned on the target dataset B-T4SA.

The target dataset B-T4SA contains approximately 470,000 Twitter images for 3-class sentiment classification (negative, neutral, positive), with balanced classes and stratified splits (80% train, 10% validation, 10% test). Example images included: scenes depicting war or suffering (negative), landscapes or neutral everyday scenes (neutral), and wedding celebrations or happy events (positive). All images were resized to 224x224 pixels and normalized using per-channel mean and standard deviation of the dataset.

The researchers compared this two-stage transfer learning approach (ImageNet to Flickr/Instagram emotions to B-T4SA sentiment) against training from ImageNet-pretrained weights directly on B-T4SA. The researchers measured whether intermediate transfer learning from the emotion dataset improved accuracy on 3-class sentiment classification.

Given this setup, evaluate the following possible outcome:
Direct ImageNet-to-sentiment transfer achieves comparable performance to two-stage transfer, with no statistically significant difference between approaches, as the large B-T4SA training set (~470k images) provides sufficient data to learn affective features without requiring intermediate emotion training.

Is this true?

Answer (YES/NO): YES